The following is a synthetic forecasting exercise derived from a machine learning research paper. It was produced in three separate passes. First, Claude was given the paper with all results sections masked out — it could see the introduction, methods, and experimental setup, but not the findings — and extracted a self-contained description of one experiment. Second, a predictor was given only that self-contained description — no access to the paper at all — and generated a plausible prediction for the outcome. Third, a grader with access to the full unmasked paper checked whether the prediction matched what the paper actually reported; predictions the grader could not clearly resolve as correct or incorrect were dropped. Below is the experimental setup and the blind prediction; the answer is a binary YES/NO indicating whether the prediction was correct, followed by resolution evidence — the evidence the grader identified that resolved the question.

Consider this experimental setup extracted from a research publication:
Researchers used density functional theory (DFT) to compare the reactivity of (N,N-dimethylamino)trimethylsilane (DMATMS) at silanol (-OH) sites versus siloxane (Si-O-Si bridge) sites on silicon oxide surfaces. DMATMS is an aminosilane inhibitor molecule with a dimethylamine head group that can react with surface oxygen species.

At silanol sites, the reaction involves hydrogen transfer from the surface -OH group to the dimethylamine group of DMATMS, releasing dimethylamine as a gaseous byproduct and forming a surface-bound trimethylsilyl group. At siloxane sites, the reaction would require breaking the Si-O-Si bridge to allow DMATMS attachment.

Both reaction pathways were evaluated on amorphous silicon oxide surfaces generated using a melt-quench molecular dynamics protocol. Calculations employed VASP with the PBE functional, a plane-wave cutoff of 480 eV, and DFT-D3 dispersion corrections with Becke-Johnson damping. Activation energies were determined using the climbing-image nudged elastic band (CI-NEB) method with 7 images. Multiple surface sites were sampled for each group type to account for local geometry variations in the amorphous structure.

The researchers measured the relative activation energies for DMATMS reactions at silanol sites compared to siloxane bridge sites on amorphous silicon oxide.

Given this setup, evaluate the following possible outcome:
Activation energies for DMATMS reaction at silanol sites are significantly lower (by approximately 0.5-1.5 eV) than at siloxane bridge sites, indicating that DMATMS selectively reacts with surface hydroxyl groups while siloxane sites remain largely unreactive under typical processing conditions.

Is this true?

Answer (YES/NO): YES